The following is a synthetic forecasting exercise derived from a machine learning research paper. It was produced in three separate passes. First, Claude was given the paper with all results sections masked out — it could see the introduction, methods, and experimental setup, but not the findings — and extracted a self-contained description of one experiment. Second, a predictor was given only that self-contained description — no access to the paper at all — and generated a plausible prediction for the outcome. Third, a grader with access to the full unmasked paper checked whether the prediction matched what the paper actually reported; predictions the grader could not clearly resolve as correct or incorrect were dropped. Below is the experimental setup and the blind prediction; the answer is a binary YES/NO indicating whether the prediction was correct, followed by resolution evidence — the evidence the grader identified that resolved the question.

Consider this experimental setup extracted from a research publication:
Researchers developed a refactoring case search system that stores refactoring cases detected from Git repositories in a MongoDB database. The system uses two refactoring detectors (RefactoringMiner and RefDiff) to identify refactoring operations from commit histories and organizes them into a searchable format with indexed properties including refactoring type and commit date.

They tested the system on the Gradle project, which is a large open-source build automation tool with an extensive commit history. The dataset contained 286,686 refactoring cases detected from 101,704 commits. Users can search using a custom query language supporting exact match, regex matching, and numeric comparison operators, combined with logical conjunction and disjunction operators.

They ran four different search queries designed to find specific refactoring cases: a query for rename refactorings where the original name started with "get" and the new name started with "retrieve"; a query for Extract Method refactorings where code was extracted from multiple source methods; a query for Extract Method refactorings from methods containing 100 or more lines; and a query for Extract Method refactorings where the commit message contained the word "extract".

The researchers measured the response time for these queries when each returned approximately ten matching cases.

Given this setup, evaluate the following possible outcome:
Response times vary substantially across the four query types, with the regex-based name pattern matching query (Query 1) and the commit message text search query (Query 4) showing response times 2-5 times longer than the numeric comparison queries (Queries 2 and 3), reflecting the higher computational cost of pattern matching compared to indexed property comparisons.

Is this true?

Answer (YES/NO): NO